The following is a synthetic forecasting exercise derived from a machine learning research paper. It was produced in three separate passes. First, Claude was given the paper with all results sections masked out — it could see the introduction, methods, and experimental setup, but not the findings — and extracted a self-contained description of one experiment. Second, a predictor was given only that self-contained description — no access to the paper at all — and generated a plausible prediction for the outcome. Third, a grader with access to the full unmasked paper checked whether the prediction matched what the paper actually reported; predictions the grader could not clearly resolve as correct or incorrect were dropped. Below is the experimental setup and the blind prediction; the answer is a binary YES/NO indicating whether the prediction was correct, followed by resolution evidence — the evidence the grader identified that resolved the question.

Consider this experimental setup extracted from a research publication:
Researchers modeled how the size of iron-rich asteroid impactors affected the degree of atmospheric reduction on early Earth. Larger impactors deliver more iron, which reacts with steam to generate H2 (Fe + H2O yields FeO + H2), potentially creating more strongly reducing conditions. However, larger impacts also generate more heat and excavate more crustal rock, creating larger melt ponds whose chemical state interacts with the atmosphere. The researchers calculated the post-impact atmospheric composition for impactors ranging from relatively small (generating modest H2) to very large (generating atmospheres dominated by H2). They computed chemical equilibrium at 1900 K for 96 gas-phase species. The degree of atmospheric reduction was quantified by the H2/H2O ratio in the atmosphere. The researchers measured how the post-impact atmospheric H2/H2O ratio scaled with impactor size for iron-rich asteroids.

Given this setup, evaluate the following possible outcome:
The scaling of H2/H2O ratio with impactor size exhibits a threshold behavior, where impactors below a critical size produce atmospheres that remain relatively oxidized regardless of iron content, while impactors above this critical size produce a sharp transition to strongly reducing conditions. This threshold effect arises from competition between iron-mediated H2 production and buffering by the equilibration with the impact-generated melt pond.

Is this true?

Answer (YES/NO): NO